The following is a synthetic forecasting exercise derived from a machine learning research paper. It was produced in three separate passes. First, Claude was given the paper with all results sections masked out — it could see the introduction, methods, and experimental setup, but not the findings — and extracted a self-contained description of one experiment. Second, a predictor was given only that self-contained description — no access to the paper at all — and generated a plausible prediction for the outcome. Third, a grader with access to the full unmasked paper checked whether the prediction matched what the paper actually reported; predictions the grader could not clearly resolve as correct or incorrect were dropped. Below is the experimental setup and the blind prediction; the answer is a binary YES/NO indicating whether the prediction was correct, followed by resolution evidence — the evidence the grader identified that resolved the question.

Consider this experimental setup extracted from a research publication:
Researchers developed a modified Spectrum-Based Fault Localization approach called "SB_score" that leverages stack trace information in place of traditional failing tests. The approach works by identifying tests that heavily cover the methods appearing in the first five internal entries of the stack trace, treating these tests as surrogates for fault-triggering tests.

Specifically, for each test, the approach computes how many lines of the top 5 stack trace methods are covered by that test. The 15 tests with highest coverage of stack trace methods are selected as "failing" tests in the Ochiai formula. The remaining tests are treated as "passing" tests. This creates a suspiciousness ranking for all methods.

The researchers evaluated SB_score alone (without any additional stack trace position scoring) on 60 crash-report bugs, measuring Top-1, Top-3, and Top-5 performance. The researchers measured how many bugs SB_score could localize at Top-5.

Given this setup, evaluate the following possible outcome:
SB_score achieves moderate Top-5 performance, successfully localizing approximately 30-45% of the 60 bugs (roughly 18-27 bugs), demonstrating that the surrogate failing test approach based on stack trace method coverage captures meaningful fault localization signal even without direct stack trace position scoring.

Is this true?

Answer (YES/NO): NO